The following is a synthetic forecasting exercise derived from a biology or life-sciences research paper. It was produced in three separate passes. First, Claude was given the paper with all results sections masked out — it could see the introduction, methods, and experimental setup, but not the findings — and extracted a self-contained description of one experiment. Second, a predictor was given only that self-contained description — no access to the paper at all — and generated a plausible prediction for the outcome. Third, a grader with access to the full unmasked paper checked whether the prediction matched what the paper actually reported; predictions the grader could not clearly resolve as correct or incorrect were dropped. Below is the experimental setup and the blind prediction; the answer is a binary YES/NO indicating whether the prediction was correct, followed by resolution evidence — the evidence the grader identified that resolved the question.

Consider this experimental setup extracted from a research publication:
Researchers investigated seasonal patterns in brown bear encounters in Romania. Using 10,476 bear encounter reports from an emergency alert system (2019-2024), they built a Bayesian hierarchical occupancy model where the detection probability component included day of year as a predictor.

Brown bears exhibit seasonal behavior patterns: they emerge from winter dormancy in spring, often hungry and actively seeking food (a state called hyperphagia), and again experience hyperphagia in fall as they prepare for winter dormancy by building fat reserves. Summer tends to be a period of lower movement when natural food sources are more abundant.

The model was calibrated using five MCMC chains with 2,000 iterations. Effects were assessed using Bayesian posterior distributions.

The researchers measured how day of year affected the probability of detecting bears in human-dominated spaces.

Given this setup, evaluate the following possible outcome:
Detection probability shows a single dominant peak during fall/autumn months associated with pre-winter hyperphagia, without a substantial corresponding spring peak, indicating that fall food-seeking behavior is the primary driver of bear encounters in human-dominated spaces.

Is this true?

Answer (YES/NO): NO